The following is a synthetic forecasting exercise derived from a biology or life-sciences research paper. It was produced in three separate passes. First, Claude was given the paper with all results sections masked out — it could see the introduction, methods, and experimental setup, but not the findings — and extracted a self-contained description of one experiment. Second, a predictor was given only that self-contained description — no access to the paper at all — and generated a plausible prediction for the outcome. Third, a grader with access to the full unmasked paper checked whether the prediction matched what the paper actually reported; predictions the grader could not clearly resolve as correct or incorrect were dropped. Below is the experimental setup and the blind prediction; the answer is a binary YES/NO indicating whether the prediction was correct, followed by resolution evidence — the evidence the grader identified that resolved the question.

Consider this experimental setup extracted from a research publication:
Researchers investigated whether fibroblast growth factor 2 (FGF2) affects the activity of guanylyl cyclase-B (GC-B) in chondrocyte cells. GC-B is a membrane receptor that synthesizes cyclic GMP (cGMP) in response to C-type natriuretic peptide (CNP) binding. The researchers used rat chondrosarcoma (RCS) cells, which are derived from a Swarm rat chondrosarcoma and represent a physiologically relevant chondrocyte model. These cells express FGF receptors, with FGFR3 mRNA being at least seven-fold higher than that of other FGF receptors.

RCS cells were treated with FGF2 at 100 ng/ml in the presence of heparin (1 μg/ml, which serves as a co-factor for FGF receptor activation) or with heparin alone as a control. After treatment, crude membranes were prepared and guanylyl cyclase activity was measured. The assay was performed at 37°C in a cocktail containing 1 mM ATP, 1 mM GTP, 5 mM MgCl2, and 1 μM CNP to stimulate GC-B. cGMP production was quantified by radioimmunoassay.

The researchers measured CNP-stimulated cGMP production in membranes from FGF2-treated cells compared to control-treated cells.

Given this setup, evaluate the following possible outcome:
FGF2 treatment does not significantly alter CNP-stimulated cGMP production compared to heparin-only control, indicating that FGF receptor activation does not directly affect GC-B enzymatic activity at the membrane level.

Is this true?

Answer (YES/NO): NO